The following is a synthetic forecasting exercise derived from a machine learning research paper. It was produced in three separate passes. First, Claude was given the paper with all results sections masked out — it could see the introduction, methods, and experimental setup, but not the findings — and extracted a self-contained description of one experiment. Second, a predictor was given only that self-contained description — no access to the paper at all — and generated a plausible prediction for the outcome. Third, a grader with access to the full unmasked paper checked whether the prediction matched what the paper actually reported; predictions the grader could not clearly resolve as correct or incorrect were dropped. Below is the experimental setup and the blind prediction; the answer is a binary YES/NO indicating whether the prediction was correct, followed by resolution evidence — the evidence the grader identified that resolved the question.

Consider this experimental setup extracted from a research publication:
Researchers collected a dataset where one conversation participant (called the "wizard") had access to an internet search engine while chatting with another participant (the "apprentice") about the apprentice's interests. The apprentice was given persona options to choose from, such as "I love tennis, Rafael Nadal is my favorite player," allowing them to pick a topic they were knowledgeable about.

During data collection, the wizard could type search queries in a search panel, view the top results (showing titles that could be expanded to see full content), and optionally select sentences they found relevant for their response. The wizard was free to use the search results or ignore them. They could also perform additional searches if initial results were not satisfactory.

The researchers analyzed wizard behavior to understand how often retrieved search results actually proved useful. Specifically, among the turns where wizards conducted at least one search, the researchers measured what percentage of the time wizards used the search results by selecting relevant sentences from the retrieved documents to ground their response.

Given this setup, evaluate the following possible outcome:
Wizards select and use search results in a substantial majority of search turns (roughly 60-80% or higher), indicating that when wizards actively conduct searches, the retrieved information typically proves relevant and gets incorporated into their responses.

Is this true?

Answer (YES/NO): YES